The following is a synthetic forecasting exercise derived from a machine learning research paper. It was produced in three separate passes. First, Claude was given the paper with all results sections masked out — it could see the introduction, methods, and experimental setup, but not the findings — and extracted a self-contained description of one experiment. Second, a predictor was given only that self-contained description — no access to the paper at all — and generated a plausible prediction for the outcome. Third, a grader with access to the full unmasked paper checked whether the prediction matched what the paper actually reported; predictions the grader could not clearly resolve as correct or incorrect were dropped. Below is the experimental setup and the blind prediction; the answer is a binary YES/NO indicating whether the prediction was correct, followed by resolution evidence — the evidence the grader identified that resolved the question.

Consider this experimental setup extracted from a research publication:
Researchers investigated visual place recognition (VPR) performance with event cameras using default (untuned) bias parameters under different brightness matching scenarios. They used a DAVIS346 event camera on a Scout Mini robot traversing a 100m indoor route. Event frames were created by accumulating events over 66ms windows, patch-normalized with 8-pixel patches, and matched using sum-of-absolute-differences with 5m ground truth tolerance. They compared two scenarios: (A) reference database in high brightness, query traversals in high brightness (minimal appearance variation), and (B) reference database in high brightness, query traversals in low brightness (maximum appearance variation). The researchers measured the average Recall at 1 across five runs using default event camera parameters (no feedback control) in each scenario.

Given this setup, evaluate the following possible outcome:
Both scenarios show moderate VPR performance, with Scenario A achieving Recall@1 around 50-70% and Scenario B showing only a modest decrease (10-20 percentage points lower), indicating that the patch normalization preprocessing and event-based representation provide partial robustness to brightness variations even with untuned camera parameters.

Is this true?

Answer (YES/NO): NO